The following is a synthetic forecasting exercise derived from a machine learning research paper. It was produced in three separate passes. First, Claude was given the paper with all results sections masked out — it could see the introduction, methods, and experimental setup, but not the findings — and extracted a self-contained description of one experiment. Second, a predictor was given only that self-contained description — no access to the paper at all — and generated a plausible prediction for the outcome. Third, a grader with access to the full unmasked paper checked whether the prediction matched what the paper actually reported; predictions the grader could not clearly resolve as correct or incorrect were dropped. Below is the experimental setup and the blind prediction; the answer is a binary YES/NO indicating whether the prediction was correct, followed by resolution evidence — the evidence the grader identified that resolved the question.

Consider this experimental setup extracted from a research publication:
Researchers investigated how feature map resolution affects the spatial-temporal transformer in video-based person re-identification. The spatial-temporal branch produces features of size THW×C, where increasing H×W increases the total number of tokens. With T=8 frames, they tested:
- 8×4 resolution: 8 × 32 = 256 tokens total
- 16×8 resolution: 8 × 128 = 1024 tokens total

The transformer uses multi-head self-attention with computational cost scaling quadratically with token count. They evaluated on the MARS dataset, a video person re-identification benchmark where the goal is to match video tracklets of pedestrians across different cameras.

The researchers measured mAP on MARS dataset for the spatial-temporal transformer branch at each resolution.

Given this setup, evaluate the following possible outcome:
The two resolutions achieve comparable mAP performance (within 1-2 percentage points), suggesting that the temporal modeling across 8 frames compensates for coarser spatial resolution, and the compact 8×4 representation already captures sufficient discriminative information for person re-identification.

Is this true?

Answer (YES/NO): YES